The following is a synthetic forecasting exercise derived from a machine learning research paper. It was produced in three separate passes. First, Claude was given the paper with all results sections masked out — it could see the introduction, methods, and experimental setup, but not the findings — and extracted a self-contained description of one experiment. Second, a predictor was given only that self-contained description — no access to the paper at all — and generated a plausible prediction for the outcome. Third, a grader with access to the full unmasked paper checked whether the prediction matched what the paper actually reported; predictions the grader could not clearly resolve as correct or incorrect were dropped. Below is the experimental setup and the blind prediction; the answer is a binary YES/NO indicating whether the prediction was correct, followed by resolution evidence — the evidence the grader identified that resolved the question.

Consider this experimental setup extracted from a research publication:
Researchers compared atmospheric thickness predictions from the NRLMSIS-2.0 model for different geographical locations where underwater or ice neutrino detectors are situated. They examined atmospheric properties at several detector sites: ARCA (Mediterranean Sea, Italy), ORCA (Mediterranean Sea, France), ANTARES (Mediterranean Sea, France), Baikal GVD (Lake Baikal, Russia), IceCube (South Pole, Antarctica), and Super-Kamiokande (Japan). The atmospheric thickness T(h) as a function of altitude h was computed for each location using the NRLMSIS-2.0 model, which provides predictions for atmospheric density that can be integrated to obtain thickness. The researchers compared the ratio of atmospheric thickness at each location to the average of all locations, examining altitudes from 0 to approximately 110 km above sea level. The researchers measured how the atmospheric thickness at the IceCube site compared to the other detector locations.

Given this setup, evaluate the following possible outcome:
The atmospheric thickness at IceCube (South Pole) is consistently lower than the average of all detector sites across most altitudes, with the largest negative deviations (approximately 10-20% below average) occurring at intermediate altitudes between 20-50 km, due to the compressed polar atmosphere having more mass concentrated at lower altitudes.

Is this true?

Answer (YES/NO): NO